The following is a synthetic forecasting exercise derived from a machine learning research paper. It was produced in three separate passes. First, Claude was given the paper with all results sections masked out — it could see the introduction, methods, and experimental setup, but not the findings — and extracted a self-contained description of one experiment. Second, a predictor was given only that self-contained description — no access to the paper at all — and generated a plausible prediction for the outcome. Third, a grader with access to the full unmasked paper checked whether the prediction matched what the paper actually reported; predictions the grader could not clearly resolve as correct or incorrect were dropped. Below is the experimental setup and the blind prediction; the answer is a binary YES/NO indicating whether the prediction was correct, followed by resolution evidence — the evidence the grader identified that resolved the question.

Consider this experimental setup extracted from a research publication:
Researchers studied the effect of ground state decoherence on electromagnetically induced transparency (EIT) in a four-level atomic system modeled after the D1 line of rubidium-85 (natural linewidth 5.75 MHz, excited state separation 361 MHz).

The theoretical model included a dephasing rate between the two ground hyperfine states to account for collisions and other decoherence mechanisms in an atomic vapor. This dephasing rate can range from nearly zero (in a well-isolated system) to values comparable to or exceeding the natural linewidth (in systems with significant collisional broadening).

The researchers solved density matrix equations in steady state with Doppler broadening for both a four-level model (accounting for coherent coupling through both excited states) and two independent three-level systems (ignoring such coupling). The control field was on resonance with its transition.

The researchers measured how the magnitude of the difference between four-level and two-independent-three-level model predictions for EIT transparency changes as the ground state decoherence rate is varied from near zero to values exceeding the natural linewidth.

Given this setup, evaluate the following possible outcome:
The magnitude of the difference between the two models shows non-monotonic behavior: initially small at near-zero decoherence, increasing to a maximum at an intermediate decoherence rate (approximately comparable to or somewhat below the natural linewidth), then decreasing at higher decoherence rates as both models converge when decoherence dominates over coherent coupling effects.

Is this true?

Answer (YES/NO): NO